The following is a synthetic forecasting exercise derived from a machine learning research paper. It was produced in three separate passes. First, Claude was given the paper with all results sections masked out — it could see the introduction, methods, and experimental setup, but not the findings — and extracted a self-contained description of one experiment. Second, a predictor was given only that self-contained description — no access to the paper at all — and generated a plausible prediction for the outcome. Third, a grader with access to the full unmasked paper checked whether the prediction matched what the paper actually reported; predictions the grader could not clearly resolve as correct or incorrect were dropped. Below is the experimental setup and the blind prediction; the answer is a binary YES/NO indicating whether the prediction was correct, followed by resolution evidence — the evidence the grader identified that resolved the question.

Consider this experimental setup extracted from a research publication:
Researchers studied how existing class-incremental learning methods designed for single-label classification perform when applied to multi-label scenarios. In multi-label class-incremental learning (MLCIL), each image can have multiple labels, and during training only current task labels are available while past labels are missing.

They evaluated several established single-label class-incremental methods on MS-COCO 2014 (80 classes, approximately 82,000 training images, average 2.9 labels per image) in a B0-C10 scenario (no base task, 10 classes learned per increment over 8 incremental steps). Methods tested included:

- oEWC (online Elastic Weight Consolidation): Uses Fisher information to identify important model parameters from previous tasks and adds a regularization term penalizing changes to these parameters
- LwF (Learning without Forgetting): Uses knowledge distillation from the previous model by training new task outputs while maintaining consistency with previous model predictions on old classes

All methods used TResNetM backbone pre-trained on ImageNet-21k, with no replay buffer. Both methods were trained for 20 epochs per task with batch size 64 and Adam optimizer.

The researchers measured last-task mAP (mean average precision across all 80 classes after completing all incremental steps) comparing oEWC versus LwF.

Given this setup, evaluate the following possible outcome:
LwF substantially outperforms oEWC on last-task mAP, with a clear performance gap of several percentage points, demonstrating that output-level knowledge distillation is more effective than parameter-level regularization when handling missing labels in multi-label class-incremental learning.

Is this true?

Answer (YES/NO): YES